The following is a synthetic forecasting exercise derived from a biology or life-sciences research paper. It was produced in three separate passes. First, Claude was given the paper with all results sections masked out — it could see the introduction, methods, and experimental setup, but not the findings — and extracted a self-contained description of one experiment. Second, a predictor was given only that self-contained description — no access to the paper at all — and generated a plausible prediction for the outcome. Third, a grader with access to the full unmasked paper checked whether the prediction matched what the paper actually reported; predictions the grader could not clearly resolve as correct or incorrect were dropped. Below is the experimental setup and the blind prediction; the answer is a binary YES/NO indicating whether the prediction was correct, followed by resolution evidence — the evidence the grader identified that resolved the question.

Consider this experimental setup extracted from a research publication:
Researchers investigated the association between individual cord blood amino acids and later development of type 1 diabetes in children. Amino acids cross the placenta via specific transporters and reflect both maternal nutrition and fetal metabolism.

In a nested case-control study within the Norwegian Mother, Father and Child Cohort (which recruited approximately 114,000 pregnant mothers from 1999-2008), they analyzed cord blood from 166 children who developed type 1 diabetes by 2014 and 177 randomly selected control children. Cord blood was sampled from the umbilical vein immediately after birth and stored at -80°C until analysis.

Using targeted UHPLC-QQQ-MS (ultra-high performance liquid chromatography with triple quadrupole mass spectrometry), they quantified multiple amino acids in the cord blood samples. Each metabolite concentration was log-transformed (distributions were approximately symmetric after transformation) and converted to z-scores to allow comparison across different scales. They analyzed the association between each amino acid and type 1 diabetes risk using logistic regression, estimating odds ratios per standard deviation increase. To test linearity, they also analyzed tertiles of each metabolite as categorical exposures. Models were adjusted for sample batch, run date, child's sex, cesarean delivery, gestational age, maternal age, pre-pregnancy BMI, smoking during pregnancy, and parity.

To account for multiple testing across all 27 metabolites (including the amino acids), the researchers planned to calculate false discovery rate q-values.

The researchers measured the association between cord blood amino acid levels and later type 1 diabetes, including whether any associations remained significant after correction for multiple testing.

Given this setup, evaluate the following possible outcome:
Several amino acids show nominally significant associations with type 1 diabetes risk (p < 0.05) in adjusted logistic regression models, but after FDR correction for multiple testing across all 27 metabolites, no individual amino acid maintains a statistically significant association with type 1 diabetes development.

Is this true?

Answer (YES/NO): NO